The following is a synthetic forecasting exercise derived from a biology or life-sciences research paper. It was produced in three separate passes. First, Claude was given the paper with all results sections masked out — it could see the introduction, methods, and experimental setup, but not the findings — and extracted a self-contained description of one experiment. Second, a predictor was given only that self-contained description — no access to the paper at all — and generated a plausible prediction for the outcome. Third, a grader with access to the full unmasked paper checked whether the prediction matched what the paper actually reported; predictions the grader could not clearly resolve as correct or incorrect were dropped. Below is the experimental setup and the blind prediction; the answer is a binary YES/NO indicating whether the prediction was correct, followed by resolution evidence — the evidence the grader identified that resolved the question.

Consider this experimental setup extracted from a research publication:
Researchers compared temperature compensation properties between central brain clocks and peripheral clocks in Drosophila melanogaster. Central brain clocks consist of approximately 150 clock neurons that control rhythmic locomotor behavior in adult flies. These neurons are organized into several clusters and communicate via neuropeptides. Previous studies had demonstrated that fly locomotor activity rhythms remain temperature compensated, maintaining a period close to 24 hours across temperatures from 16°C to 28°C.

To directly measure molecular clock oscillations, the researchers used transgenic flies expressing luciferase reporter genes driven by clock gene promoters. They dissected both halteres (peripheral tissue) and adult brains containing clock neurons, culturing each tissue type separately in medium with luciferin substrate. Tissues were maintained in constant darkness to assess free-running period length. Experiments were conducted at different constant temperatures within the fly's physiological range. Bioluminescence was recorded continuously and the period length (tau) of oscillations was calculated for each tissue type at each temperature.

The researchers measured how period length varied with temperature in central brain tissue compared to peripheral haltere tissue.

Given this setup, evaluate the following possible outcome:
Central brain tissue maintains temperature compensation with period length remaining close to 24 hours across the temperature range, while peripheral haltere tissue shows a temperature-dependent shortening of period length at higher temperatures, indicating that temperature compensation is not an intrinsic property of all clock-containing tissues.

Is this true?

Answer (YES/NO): NO